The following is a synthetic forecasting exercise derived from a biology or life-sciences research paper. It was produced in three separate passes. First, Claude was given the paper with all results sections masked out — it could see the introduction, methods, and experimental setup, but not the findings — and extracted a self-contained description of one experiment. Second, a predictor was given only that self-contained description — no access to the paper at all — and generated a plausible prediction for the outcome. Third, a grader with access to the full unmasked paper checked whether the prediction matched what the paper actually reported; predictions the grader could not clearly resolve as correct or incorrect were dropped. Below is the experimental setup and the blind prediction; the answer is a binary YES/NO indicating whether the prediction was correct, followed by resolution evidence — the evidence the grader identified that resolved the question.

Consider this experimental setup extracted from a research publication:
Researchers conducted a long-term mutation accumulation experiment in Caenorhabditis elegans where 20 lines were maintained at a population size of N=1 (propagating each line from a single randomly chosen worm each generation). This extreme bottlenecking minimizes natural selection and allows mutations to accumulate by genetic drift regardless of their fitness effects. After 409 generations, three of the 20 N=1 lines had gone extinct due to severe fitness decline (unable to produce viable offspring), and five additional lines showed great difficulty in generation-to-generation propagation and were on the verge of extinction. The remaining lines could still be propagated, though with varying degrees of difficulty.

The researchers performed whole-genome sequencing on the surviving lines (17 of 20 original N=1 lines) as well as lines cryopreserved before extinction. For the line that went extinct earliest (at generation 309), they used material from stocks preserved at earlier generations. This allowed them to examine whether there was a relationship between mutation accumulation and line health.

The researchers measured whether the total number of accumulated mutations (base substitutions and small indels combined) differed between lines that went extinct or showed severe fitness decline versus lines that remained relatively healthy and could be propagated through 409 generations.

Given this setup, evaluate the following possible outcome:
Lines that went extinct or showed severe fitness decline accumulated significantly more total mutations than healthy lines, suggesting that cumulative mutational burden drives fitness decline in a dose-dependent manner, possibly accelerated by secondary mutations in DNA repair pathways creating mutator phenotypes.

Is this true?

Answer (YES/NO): NO